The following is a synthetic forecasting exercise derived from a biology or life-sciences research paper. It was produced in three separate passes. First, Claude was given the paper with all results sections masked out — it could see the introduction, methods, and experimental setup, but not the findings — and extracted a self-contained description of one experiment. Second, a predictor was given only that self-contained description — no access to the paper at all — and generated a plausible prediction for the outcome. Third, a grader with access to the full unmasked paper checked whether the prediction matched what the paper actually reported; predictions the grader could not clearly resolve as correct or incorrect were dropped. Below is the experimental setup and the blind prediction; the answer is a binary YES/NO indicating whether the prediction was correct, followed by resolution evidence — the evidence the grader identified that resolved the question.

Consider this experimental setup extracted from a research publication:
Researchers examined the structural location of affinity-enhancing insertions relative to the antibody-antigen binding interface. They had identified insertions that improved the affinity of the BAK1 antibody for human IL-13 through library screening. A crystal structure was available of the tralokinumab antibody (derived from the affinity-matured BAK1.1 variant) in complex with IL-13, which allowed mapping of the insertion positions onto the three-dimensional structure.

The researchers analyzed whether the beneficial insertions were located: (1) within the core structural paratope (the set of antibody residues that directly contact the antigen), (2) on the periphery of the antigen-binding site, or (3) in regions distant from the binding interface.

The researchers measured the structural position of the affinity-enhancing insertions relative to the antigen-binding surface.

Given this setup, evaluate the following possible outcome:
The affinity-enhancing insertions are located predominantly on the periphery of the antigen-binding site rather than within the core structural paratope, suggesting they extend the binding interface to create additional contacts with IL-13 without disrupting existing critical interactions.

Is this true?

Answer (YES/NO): YES